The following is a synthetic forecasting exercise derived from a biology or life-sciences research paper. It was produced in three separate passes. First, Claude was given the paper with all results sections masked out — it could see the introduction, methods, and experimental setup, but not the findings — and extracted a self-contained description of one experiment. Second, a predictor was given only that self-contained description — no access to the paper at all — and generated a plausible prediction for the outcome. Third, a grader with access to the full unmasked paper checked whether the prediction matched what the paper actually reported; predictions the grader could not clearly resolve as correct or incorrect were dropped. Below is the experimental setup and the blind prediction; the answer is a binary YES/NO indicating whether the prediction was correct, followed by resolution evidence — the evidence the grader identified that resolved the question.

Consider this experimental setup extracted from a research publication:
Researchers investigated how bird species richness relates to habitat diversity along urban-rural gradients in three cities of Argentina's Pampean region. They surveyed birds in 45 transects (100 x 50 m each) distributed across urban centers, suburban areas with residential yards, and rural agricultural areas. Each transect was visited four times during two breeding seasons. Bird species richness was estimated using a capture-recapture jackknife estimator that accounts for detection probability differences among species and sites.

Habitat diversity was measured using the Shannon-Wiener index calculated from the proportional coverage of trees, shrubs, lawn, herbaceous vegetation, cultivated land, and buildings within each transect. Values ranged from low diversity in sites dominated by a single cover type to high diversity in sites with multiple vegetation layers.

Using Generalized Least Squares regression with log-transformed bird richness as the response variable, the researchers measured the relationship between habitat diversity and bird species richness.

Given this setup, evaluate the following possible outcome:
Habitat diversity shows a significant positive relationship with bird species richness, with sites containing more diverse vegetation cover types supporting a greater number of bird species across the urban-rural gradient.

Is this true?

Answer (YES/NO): YES